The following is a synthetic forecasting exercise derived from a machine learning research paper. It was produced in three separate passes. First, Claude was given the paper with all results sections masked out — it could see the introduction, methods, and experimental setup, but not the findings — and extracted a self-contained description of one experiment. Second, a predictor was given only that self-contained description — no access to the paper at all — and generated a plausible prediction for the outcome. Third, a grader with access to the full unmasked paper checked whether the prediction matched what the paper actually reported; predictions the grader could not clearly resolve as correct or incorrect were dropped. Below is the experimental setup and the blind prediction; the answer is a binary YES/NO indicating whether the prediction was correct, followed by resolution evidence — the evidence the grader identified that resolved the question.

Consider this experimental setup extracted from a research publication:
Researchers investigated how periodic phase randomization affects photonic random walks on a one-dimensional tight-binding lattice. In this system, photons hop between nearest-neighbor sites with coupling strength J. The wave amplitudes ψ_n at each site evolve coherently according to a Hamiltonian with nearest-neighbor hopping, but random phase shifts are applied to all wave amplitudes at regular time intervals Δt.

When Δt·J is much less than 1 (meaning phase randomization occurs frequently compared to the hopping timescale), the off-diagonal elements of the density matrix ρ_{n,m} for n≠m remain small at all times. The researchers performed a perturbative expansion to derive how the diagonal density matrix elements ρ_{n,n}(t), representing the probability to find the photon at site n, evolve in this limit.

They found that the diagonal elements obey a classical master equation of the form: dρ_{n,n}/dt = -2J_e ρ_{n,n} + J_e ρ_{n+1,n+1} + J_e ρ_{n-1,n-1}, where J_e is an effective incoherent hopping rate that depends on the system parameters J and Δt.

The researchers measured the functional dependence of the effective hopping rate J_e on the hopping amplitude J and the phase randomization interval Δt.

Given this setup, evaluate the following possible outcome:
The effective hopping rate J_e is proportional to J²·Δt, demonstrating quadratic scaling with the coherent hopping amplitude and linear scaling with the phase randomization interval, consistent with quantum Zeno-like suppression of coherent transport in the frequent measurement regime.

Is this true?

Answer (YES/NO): YES